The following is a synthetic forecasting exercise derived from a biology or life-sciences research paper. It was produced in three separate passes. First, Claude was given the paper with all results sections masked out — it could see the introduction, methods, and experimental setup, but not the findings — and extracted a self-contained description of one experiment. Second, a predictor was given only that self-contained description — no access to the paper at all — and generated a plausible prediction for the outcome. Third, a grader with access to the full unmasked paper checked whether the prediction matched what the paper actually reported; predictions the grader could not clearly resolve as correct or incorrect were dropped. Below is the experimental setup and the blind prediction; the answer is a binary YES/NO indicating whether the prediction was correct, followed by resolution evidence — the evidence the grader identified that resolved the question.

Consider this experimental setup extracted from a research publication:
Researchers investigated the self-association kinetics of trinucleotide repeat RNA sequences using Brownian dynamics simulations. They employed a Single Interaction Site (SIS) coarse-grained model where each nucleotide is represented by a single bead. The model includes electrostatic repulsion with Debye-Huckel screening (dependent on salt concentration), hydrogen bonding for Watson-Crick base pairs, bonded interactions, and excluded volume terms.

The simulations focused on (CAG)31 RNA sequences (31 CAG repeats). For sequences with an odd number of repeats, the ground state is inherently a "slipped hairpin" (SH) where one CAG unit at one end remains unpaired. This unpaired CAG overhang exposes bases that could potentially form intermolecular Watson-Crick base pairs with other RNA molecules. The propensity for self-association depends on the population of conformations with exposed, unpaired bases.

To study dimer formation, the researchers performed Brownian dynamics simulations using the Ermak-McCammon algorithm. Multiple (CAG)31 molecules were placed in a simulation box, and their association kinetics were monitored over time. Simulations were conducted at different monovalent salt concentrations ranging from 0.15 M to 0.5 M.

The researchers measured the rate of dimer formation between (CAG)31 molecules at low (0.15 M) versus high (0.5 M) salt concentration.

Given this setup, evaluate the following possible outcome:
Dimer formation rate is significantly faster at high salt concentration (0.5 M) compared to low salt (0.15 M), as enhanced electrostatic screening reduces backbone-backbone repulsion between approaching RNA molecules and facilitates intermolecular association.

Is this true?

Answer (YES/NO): NO